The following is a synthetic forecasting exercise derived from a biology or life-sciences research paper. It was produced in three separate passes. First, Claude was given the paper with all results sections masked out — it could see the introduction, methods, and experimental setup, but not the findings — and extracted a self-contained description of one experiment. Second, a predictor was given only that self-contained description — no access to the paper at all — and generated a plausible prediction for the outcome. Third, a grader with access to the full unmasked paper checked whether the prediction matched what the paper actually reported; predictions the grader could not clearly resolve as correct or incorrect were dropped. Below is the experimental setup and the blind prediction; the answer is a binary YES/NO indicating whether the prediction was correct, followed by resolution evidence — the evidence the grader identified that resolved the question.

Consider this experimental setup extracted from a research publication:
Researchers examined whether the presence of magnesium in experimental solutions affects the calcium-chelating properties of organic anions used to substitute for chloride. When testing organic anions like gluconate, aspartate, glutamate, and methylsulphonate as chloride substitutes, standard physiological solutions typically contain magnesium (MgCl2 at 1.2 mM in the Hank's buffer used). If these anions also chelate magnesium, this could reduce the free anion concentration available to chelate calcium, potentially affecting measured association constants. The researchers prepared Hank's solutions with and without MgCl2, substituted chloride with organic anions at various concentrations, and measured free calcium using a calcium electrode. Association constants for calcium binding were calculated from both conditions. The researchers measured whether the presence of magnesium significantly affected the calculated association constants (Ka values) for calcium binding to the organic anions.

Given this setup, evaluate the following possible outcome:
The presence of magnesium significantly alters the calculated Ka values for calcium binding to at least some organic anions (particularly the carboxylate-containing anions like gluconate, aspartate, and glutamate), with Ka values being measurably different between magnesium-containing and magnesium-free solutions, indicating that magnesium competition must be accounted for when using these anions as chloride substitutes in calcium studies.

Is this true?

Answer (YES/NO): NO